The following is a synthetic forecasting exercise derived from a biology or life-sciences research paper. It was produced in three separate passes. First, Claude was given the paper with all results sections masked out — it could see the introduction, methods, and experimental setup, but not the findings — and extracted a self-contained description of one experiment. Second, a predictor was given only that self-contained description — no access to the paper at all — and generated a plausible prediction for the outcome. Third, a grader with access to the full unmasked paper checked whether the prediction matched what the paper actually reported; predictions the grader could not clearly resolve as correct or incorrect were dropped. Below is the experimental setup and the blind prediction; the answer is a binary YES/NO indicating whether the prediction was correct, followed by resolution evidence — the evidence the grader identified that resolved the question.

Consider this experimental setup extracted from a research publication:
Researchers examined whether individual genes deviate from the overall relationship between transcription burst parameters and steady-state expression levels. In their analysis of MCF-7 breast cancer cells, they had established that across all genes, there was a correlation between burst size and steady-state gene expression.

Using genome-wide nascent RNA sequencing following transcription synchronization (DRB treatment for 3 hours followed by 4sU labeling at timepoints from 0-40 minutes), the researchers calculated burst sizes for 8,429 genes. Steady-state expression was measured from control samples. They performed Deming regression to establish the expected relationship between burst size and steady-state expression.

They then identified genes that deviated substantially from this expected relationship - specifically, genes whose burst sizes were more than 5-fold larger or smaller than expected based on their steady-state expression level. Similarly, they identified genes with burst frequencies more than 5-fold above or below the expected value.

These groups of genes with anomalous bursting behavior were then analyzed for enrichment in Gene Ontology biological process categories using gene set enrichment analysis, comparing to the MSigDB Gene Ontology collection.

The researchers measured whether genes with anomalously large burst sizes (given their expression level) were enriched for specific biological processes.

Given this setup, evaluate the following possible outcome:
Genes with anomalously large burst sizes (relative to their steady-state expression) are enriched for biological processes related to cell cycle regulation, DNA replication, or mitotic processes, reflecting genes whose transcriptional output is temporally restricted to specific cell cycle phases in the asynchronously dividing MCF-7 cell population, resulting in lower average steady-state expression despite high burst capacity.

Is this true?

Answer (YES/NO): NO